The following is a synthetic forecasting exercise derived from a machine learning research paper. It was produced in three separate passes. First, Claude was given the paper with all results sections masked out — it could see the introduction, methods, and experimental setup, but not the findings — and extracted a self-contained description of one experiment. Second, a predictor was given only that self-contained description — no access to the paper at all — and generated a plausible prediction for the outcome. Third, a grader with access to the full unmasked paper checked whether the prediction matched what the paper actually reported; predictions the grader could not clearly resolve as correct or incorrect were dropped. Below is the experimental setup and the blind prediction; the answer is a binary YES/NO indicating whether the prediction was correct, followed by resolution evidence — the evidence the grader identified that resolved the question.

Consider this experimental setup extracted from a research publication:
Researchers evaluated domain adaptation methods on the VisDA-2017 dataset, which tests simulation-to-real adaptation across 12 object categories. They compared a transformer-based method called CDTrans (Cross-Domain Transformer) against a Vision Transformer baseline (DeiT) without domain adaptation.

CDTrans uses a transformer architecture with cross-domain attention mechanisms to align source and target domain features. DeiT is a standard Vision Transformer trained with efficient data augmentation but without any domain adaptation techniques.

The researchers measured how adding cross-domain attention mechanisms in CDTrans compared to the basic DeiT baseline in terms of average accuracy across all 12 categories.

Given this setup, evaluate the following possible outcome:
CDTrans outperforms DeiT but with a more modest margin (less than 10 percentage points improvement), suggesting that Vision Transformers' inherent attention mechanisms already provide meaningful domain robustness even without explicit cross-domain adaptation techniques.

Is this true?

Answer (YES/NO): NO